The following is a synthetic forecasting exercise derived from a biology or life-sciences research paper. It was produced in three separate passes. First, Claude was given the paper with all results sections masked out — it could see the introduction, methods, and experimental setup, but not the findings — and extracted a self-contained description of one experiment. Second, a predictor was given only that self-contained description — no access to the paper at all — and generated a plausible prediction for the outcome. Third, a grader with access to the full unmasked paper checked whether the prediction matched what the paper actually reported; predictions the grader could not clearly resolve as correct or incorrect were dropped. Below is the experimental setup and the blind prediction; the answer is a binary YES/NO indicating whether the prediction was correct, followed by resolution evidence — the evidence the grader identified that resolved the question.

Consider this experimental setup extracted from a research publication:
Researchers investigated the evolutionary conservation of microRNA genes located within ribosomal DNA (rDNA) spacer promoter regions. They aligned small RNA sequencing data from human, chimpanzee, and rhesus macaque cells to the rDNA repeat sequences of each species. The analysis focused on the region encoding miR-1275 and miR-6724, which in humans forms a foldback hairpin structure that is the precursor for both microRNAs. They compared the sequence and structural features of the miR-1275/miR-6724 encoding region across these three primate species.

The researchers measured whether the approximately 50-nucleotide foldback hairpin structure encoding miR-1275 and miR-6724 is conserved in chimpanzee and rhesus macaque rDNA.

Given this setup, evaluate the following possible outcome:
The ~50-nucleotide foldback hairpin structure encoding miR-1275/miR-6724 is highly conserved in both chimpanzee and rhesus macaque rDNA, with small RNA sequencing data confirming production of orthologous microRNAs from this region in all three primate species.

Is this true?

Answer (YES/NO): NO